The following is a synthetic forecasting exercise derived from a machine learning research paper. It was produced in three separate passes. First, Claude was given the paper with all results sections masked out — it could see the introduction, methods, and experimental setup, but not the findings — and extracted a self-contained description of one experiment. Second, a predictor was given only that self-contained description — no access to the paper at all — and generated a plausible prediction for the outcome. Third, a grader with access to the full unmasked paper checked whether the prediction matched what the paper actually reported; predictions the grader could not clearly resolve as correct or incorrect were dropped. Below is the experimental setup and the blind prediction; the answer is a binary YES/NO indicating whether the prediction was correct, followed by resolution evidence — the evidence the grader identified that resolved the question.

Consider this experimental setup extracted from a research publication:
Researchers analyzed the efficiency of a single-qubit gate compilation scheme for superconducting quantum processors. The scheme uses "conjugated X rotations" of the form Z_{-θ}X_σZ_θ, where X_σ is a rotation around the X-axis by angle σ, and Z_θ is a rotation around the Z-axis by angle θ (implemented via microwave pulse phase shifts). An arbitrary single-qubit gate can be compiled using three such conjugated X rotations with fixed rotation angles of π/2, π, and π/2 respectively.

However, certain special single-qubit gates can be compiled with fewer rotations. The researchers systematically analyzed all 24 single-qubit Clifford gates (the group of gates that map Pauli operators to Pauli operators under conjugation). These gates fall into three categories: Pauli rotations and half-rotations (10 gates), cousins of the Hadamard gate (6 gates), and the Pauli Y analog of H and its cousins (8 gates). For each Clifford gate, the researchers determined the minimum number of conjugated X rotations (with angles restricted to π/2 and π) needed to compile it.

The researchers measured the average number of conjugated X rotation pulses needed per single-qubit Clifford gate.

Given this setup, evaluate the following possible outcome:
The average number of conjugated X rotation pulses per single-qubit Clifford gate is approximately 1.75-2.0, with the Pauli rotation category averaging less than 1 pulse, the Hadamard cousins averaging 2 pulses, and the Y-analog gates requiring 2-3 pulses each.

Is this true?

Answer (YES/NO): NO